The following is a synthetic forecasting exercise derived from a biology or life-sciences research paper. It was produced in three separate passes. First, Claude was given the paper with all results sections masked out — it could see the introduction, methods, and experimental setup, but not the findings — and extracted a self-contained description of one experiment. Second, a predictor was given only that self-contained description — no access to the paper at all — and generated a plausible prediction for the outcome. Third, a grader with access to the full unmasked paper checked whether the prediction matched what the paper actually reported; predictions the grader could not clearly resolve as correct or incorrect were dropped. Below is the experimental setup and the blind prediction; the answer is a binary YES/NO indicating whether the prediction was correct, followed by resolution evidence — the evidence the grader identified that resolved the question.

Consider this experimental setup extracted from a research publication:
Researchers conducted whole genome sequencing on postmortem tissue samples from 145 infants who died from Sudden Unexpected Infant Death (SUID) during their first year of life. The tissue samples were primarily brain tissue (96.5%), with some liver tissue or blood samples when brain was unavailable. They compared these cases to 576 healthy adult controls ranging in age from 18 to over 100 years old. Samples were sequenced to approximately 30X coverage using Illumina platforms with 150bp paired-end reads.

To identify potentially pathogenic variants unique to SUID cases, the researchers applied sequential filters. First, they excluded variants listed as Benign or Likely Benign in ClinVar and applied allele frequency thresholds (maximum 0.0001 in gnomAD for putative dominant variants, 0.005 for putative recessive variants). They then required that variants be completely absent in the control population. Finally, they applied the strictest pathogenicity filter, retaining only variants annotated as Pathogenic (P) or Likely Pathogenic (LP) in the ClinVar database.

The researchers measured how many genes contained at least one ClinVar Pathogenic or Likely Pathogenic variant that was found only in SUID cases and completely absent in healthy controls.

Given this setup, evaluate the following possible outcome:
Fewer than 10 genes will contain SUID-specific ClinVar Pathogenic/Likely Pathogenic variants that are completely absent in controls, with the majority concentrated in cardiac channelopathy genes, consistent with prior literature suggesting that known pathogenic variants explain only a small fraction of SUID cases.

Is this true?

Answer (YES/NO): NO